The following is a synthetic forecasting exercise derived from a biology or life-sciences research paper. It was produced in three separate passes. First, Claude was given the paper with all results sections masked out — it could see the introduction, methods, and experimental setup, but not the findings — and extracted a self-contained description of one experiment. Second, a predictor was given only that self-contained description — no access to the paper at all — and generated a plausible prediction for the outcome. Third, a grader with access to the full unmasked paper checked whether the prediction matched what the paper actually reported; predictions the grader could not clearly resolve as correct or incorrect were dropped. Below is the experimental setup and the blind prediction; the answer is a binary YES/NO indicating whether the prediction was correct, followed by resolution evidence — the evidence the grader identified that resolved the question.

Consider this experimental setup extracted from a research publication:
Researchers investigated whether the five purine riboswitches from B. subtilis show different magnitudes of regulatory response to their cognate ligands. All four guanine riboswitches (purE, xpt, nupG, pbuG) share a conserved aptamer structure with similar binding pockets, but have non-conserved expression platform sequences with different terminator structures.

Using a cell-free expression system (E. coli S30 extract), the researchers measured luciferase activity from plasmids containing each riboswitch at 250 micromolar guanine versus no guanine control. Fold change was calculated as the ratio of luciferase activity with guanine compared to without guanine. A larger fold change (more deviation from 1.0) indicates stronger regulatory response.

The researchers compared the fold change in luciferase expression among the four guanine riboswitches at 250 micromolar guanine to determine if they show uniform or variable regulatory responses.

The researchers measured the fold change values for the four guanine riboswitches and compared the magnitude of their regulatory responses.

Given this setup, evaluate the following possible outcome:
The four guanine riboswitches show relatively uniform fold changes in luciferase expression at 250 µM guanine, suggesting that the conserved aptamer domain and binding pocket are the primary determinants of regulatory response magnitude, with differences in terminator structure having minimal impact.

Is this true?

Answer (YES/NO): NO